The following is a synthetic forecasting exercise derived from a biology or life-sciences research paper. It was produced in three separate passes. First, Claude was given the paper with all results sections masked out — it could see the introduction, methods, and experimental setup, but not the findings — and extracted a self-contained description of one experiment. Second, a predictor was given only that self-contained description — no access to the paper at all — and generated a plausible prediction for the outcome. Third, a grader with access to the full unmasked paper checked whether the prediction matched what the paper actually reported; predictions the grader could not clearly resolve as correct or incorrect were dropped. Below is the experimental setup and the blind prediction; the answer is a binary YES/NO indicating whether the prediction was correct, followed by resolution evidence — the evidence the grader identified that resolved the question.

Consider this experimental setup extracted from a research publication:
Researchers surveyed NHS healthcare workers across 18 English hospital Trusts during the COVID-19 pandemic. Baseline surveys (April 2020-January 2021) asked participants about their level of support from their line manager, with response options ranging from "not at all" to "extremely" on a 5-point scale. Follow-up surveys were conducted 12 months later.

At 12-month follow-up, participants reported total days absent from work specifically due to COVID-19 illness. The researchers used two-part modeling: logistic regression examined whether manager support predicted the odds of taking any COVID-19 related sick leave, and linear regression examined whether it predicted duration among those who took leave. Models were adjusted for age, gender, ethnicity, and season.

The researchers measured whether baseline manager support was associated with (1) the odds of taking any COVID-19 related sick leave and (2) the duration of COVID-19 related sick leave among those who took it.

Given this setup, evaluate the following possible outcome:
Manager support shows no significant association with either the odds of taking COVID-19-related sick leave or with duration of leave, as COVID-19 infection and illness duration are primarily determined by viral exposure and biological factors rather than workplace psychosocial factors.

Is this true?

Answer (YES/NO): NO